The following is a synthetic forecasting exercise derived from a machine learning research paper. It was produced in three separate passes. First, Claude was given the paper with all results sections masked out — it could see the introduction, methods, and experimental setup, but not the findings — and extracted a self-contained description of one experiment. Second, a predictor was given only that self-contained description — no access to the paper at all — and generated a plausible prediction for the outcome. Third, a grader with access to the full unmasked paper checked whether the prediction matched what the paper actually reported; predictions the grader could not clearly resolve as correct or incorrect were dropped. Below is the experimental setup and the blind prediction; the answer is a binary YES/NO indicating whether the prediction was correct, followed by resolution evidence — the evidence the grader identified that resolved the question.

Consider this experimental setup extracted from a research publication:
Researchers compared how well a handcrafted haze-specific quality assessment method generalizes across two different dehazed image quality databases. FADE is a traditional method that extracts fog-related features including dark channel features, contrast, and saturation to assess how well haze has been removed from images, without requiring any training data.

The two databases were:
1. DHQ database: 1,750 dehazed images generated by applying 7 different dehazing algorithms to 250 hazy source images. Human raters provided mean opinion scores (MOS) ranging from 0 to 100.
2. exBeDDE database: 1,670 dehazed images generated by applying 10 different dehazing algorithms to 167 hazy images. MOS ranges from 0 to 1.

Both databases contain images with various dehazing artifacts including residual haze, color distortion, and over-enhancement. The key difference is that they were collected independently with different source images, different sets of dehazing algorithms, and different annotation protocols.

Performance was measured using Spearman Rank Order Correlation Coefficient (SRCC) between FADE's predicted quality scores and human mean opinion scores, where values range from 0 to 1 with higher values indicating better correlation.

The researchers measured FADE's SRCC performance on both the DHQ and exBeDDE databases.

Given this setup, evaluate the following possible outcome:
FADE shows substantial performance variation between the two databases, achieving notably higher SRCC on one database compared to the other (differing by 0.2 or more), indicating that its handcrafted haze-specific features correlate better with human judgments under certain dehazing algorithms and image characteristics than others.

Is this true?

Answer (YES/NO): YES